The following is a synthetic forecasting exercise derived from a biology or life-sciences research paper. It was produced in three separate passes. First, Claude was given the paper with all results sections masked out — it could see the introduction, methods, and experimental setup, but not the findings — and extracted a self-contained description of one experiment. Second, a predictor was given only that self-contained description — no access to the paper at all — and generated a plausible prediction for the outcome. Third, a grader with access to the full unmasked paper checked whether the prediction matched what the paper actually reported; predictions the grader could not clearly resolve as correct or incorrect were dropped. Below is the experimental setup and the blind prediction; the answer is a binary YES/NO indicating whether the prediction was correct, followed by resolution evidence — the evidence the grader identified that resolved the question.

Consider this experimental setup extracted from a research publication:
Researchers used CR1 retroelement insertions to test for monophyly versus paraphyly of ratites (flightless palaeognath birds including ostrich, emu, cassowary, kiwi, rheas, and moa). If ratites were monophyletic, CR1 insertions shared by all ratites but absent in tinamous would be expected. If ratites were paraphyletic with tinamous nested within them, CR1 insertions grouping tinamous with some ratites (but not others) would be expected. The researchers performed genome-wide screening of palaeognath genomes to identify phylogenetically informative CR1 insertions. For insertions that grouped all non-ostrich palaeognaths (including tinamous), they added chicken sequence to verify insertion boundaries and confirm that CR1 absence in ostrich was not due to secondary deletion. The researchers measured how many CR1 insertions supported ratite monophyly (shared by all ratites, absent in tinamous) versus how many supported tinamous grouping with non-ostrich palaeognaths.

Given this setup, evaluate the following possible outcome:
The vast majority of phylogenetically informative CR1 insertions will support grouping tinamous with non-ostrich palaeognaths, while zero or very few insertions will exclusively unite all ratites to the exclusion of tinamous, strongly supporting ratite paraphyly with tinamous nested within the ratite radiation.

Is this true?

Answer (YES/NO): YES